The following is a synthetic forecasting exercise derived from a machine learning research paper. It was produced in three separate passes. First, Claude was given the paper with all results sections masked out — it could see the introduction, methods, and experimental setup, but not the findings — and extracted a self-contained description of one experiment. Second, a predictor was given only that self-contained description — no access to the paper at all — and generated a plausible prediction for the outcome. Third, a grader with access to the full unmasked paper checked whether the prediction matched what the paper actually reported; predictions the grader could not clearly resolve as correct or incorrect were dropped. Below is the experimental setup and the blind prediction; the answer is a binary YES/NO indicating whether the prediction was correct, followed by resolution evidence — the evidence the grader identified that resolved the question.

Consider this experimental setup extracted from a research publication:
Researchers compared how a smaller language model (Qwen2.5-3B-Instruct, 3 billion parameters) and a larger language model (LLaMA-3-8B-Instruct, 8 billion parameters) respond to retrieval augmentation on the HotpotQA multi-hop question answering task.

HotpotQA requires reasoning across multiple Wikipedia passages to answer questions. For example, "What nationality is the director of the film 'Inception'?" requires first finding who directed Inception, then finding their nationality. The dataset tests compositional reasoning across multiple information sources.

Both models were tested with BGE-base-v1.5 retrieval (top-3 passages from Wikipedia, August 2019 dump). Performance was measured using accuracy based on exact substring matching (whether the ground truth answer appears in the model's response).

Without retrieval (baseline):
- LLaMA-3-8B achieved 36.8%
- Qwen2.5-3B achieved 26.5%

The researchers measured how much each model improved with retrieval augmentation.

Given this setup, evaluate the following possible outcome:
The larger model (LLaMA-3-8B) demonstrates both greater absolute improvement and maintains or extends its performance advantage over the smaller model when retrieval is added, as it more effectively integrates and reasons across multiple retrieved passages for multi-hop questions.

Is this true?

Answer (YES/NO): NO